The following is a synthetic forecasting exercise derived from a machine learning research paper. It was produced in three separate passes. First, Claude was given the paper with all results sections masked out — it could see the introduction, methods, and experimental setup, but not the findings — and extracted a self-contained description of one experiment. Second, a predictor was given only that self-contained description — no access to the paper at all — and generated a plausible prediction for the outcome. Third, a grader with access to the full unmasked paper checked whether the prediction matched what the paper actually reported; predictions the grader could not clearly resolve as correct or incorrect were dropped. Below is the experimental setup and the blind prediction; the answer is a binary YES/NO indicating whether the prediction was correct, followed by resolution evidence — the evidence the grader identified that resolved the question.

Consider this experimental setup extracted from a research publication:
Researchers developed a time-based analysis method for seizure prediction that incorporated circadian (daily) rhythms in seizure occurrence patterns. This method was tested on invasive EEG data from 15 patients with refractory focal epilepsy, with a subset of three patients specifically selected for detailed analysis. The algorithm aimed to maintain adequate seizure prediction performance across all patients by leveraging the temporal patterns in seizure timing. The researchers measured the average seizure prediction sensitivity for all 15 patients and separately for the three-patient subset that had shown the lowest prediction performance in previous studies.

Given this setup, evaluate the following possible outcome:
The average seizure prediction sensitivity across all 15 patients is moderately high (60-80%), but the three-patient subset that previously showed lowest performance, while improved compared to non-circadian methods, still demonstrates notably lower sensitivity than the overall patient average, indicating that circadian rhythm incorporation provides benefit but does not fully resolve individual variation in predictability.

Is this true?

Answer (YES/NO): YES